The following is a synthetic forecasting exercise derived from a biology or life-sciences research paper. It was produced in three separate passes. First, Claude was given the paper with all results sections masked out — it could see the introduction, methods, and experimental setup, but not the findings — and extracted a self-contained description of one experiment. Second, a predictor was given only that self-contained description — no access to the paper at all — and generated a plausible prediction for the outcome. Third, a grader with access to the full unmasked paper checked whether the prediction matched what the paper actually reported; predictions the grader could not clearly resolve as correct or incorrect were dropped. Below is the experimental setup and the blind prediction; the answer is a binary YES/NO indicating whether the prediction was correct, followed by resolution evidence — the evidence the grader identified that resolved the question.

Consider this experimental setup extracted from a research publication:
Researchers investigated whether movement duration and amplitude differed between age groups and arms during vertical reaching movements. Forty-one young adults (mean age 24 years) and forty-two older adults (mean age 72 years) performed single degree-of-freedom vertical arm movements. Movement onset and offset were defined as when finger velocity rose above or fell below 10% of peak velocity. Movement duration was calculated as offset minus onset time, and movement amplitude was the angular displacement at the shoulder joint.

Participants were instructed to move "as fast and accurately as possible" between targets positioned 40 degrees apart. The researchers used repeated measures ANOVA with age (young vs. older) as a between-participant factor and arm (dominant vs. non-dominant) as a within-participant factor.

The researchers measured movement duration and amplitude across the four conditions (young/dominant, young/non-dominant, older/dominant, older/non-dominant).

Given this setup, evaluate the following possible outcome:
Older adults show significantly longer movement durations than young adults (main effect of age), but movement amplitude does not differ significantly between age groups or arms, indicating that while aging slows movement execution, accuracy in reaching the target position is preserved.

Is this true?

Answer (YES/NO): NO